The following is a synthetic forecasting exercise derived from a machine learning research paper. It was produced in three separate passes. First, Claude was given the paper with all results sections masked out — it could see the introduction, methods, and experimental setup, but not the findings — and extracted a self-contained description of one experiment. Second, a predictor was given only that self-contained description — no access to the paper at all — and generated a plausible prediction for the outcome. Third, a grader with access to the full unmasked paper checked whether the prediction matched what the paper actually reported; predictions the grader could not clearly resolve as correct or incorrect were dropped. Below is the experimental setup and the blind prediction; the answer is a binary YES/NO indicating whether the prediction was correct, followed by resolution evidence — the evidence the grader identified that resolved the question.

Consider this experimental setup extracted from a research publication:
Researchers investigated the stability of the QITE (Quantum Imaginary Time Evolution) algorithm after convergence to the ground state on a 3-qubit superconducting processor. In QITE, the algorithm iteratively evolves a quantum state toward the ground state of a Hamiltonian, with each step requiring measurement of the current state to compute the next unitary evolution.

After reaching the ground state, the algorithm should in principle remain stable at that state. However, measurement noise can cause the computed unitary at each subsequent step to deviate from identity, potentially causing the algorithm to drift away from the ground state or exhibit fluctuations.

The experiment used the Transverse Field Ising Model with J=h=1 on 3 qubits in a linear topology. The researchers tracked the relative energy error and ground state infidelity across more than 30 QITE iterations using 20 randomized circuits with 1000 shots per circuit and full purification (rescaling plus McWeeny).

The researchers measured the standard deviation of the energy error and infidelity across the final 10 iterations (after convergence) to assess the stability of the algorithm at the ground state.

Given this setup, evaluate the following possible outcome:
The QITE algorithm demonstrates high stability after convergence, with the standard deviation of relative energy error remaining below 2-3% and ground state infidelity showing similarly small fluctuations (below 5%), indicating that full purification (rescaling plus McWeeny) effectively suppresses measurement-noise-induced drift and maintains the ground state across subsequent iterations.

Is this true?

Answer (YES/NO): YES